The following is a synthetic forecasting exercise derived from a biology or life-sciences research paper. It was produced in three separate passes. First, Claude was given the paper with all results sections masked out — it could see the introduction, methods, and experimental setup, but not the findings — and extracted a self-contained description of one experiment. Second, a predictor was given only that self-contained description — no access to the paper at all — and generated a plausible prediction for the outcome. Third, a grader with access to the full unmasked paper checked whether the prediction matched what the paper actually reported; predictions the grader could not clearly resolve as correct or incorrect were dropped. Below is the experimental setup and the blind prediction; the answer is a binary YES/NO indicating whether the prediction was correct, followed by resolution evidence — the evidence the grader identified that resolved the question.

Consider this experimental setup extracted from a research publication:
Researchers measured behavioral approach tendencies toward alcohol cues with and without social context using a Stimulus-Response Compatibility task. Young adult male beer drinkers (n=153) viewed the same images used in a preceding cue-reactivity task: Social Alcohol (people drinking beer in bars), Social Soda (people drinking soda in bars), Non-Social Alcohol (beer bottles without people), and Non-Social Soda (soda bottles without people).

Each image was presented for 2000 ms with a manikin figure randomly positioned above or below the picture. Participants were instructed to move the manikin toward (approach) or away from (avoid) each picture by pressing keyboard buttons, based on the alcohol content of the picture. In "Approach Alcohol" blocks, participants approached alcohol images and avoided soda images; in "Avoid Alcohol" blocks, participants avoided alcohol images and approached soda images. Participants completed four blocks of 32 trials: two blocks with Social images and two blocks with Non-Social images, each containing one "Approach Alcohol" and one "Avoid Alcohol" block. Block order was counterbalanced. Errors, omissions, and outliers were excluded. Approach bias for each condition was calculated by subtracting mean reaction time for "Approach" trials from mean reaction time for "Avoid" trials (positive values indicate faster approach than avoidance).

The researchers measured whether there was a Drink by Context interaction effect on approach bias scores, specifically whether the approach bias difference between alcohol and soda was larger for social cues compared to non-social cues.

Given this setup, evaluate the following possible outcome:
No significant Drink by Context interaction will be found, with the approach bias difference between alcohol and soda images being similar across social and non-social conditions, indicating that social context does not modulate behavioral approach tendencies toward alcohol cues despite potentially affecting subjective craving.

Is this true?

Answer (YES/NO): YES